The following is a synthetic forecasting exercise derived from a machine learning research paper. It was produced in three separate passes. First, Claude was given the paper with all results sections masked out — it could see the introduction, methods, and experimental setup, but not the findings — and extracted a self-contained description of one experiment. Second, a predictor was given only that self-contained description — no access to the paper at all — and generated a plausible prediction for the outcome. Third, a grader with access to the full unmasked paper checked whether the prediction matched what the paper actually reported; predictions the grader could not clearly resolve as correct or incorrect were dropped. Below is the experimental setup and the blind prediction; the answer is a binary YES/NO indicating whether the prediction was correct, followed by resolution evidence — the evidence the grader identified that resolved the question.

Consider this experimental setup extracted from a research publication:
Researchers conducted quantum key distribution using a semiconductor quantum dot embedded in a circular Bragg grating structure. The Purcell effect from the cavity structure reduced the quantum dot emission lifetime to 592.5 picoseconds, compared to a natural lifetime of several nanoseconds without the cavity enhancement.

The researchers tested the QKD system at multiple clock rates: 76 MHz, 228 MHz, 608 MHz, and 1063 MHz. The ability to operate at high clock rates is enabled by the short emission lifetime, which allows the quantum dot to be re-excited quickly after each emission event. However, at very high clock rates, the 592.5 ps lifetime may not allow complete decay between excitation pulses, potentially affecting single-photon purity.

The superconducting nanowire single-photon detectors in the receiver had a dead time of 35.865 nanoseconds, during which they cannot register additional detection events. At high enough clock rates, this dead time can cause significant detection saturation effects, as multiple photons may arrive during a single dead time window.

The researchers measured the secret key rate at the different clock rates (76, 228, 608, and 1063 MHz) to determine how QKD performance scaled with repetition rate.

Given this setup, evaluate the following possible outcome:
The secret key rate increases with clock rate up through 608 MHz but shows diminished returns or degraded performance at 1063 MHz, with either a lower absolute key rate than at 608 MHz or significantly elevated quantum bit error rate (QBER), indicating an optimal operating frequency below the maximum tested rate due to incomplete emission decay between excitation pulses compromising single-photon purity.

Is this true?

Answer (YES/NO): NO